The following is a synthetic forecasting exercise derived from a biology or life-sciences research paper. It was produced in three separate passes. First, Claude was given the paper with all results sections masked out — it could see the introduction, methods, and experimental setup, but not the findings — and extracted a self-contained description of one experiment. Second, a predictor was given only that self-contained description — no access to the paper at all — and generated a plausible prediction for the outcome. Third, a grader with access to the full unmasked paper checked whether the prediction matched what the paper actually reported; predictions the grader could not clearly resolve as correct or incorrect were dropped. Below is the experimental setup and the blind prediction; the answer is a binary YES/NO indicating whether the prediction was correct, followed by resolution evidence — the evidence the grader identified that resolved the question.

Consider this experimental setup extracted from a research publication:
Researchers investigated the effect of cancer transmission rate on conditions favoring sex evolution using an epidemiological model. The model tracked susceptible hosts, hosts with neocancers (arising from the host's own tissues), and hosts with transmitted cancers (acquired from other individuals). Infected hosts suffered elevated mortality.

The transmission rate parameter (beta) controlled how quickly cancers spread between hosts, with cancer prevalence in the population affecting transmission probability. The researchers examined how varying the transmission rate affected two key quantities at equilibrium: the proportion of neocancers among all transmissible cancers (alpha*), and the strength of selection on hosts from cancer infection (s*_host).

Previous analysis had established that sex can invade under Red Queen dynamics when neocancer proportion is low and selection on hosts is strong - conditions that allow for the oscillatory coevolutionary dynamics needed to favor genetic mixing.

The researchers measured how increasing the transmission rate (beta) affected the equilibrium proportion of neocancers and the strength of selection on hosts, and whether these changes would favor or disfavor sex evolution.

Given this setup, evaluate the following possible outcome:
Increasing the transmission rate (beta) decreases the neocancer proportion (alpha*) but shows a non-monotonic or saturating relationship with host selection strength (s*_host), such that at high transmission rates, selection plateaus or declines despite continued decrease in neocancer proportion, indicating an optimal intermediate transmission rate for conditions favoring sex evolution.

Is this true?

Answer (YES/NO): NO